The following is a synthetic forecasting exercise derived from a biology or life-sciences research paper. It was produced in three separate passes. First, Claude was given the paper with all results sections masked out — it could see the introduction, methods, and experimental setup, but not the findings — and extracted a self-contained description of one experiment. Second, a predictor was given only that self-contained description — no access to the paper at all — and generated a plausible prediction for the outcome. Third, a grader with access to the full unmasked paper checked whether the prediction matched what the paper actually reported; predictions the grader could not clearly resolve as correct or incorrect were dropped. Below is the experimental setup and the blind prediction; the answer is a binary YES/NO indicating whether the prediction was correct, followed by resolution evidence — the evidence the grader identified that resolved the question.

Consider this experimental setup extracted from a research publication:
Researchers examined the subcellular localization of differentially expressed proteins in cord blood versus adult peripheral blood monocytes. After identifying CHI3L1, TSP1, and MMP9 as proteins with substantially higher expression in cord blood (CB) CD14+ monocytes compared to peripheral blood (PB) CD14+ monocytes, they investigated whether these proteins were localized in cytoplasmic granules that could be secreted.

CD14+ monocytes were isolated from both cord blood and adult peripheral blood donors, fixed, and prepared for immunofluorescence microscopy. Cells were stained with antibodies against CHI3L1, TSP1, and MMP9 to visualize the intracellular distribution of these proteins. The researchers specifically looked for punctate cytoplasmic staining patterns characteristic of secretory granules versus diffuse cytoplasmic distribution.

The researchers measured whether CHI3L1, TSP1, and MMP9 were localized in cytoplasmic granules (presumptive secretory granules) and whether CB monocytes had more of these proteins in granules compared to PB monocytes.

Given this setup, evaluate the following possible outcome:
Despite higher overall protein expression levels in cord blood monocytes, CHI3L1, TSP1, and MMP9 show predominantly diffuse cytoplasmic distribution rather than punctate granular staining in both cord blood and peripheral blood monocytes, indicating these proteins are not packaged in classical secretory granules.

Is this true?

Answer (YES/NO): NO